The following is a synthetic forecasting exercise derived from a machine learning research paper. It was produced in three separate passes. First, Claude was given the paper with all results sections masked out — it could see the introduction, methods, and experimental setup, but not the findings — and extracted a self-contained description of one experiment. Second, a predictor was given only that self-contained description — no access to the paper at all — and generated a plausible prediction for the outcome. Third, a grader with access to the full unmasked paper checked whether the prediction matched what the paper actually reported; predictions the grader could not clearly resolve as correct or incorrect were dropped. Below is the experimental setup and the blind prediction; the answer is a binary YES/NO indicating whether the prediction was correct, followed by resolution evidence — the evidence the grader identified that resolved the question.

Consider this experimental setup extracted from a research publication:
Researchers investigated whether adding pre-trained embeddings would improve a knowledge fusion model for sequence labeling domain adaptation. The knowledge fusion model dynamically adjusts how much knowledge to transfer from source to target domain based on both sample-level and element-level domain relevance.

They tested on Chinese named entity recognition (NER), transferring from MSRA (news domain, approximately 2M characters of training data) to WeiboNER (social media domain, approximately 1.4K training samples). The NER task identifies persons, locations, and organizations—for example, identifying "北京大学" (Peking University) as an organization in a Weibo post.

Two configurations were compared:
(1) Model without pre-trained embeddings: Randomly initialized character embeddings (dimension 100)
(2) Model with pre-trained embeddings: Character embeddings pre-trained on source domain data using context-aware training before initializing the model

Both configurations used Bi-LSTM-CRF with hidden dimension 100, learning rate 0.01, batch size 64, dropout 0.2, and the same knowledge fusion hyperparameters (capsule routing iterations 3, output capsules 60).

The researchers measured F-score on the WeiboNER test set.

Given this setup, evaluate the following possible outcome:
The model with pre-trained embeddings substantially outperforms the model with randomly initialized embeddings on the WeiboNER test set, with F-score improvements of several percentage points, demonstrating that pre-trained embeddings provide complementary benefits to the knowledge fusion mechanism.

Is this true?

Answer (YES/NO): NO